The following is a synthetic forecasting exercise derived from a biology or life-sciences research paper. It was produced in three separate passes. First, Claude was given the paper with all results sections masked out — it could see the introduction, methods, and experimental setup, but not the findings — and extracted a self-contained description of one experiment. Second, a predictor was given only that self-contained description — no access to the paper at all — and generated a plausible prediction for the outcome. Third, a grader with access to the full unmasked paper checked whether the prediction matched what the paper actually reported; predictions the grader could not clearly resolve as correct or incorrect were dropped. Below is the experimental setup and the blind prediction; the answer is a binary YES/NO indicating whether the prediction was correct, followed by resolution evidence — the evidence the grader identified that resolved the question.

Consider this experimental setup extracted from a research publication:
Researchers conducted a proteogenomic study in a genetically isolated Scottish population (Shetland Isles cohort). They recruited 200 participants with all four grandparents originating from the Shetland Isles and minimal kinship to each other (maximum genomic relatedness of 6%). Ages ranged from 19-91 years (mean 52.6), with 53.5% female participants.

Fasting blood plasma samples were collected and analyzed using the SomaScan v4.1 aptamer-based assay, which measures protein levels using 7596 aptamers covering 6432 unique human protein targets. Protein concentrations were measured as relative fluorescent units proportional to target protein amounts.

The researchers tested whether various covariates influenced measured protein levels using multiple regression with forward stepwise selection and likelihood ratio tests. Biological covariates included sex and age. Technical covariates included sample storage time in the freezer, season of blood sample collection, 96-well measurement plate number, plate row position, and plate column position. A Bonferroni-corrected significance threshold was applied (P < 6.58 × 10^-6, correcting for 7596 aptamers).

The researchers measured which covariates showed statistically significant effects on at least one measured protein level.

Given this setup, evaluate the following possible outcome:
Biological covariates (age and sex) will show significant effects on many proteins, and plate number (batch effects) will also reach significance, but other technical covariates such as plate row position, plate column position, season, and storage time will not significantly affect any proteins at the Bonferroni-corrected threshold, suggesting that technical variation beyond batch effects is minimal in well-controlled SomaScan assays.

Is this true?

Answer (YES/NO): NO